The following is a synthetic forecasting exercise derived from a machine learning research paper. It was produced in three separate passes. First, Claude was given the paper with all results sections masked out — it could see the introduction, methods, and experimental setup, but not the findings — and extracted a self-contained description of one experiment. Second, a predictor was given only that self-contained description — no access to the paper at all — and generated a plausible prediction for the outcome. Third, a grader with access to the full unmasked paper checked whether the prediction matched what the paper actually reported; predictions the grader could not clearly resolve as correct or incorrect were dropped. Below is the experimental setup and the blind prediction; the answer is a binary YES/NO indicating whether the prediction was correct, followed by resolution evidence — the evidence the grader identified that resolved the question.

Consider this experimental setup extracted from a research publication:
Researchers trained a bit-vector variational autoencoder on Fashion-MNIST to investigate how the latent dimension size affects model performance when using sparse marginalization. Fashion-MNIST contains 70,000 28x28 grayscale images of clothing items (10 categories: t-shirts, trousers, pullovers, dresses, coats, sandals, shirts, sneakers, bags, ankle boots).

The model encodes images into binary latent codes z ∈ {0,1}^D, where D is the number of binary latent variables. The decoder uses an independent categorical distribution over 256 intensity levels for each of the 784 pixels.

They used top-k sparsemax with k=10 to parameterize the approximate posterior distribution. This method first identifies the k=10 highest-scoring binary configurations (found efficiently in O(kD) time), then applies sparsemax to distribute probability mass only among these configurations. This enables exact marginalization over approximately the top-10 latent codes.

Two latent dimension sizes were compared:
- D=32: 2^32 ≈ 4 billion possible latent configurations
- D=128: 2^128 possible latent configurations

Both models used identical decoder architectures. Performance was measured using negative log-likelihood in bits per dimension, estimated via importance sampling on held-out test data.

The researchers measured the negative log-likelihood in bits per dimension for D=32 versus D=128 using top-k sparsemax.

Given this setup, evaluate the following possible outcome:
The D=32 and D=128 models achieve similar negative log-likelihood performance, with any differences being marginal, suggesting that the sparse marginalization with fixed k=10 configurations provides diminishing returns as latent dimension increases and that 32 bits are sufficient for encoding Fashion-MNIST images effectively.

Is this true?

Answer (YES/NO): YES